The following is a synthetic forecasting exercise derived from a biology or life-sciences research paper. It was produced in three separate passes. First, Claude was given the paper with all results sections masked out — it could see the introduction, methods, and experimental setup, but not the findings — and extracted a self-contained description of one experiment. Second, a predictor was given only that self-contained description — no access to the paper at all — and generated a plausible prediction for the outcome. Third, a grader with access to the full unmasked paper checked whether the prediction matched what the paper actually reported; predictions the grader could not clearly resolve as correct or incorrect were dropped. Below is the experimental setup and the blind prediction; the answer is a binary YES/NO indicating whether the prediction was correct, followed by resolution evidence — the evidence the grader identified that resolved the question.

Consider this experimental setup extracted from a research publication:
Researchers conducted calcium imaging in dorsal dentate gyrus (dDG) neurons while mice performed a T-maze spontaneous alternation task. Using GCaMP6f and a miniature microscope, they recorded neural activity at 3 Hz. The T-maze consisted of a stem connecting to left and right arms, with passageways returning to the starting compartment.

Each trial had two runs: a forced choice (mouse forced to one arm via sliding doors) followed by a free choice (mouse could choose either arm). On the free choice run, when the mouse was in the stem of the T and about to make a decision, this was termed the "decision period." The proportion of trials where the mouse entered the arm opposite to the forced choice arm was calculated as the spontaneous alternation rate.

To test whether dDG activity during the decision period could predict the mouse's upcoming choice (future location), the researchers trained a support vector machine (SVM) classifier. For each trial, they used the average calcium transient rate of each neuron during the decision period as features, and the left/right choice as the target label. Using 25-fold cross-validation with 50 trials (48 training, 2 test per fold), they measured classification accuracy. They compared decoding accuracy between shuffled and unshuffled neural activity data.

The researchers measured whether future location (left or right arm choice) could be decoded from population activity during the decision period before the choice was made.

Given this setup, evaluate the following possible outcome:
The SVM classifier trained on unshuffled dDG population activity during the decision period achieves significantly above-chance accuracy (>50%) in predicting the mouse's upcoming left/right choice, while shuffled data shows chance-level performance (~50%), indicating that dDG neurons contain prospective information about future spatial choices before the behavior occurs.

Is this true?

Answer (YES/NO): YES